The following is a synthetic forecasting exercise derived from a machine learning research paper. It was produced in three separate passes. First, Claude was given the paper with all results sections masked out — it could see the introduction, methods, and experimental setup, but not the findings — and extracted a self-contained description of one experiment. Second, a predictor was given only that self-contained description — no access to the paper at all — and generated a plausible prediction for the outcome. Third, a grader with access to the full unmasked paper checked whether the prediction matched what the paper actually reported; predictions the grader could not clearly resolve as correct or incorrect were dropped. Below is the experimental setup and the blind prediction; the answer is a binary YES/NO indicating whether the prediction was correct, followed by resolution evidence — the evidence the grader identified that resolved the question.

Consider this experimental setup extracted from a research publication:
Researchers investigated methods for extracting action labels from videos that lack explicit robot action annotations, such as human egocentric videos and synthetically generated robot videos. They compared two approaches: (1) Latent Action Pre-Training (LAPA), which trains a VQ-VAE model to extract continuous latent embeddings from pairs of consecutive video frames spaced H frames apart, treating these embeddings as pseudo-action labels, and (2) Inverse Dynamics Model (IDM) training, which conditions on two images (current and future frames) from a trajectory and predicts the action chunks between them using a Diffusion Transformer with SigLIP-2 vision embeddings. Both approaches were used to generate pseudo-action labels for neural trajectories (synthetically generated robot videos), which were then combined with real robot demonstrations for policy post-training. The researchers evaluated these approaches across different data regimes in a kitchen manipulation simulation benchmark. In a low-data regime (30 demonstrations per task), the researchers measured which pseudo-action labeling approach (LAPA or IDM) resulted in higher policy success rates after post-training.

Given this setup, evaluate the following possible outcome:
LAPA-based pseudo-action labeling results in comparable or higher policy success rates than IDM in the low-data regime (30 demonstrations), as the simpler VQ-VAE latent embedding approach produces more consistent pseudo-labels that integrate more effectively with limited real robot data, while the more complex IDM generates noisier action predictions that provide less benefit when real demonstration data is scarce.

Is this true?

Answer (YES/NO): YES